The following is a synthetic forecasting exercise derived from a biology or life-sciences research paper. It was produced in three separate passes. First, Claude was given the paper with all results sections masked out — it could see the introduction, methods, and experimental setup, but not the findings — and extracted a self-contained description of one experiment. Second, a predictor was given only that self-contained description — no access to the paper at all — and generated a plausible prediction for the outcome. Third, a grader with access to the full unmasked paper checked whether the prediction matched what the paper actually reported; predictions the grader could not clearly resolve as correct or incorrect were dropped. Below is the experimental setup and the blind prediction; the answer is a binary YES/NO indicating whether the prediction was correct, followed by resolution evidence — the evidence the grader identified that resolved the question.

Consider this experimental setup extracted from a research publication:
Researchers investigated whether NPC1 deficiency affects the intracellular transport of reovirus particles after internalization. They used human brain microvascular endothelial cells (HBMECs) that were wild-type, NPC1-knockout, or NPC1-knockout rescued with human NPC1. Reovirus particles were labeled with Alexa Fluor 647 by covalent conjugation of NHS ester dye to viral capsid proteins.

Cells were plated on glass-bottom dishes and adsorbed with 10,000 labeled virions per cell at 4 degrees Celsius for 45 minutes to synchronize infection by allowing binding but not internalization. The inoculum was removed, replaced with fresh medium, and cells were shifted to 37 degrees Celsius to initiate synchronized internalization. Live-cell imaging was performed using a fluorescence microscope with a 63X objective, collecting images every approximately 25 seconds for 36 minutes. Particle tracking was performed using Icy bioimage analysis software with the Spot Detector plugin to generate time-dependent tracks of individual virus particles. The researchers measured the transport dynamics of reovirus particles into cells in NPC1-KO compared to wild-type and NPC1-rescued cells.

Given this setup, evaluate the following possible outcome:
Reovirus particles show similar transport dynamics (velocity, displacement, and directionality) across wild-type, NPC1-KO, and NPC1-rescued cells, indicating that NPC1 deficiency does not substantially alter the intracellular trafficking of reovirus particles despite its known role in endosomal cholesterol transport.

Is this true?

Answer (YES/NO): YES